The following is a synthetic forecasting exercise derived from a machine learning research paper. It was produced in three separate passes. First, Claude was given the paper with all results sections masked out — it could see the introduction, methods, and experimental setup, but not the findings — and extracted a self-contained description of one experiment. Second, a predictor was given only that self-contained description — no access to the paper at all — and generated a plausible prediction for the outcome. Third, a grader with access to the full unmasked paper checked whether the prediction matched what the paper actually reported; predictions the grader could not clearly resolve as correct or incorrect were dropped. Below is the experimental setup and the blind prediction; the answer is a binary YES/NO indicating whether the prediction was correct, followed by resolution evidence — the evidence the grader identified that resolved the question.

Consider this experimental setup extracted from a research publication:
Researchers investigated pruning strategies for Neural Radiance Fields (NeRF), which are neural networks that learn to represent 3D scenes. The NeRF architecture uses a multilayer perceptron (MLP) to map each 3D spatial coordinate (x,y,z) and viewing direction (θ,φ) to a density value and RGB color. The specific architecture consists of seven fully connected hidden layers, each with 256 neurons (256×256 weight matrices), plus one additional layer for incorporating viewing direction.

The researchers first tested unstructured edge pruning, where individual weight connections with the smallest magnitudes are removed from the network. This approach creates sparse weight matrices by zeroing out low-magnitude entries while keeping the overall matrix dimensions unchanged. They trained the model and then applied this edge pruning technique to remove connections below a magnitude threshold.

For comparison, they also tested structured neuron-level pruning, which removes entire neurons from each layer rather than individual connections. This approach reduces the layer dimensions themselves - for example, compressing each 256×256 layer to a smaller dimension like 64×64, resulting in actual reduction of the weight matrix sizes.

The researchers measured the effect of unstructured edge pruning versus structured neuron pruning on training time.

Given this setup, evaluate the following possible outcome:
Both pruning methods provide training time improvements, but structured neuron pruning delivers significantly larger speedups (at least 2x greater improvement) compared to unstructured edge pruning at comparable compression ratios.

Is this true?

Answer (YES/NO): NO